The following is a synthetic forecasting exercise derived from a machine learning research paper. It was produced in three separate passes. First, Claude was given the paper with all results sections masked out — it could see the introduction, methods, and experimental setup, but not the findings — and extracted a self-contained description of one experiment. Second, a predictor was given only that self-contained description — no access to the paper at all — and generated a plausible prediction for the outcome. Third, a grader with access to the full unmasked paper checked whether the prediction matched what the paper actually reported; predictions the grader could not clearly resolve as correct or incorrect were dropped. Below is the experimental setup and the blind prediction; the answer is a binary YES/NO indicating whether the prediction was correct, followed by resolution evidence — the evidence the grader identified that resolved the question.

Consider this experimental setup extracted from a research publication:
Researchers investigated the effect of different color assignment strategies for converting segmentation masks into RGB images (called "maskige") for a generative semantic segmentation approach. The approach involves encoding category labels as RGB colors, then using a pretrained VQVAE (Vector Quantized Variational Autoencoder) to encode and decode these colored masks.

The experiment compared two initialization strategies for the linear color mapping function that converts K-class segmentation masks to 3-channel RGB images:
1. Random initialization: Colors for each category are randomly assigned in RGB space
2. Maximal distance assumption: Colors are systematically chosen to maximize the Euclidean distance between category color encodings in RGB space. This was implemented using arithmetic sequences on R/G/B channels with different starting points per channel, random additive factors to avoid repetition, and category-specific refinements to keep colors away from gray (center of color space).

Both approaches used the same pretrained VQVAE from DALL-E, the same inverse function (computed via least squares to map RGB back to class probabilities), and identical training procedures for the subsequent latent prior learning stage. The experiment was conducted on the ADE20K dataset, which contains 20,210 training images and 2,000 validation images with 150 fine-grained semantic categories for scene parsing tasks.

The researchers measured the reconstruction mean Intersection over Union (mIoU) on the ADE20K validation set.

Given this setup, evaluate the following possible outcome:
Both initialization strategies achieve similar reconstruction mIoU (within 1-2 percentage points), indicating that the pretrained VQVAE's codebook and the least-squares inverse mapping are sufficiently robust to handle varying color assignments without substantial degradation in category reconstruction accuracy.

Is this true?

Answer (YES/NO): NO